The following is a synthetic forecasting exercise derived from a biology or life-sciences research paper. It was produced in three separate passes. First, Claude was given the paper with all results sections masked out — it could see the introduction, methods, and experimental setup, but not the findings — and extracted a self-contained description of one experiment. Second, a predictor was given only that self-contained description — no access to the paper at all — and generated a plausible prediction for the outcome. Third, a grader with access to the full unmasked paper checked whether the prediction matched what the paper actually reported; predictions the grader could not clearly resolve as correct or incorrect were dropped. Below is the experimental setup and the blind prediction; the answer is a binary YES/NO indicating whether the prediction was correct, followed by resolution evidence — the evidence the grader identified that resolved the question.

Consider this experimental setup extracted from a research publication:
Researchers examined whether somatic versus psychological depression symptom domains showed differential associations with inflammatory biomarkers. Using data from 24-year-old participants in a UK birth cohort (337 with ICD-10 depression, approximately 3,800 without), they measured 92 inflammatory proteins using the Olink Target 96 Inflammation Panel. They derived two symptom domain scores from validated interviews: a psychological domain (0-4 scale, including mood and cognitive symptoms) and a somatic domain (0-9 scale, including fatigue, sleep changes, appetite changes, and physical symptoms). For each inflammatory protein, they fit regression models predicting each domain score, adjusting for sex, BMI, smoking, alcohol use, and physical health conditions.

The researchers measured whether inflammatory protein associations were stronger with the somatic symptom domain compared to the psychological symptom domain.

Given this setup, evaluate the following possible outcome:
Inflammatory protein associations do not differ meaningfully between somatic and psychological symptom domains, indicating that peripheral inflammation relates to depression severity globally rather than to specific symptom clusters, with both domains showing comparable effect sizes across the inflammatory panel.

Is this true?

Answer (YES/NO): NO